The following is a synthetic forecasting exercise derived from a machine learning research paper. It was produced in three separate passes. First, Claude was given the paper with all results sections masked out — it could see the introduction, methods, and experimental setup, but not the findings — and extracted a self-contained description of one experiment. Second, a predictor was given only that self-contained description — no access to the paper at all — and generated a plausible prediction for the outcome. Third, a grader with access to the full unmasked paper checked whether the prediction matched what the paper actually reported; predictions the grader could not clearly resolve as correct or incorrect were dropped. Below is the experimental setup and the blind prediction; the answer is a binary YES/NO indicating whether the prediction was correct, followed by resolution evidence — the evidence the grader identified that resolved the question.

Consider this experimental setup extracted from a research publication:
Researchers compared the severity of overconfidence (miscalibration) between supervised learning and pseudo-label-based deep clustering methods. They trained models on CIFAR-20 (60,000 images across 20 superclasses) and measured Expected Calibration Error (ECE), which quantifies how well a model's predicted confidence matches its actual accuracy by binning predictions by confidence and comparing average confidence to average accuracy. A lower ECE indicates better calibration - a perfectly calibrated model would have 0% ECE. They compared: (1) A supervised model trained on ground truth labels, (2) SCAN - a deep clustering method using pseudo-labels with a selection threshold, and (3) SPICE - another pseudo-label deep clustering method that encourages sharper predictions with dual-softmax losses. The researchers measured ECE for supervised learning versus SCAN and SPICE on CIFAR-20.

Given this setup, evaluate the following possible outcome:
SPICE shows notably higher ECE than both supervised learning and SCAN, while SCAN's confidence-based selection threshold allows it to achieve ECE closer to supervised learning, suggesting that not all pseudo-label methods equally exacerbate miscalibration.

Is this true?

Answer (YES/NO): NO